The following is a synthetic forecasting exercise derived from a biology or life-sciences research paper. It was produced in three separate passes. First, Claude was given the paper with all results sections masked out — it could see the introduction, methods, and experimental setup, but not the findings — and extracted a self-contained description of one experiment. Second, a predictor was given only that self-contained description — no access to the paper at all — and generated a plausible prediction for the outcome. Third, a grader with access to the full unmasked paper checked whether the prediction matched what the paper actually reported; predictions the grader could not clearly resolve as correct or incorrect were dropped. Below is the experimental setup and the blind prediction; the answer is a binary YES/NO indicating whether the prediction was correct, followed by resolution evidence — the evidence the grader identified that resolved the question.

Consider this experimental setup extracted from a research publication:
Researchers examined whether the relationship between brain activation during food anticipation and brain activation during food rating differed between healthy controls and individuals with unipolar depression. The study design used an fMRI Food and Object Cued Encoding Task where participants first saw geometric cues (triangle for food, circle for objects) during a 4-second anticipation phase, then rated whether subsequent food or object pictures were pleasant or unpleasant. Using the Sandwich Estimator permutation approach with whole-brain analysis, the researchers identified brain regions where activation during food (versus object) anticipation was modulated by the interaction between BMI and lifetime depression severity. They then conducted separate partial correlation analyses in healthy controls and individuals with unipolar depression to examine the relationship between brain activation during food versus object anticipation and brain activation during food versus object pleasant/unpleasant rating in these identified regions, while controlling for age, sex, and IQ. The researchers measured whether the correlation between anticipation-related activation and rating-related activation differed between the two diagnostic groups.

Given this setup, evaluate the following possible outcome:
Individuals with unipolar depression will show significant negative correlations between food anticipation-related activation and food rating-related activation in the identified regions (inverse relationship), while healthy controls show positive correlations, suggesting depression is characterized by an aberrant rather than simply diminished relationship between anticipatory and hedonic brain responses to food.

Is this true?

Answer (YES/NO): NO